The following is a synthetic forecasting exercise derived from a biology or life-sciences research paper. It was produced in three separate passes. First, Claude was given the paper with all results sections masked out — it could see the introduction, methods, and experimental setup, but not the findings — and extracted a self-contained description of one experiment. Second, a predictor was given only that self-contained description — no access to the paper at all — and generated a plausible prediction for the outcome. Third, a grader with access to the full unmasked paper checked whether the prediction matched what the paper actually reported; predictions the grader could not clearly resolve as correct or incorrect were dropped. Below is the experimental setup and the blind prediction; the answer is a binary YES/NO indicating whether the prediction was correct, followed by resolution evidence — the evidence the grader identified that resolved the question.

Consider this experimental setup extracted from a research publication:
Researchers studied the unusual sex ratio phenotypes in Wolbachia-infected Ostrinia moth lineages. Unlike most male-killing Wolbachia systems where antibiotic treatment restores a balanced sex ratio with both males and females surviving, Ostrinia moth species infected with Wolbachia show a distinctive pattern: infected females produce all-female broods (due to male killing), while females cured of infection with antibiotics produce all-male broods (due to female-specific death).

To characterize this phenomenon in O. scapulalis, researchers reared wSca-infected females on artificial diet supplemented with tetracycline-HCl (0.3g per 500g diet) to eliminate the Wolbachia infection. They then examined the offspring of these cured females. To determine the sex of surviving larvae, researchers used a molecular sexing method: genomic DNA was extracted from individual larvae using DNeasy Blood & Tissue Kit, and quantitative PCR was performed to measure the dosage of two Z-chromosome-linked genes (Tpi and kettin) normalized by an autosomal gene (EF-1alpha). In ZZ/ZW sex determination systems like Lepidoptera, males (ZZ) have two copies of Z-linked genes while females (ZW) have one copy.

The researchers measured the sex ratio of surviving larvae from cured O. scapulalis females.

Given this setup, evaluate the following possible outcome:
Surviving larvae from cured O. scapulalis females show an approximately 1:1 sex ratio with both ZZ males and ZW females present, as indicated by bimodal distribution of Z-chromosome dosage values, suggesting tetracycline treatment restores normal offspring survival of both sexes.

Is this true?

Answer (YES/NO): NO